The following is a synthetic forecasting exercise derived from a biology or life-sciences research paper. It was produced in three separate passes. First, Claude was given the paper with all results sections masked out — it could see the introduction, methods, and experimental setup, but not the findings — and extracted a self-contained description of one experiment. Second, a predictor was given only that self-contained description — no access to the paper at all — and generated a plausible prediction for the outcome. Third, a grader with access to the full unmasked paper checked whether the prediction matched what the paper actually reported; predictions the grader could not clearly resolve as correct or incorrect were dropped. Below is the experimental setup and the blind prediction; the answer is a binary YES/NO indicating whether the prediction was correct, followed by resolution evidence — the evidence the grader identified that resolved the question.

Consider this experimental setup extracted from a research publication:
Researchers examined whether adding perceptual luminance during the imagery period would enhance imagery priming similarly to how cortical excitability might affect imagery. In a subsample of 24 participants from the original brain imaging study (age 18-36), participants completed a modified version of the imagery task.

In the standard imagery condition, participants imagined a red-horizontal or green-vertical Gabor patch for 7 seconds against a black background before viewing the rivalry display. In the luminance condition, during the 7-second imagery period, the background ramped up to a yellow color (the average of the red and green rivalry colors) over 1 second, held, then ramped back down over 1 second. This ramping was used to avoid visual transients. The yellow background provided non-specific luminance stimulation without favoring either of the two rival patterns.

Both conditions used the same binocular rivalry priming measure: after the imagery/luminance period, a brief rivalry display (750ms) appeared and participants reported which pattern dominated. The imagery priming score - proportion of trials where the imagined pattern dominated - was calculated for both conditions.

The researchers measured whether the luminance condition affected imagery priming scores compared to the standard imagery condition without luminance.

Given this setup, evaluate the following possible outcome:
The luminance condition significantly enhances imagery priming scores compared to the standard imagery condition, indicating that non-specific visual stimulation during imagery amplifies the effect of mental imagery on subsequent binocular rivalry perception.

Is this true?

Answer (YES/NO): NO